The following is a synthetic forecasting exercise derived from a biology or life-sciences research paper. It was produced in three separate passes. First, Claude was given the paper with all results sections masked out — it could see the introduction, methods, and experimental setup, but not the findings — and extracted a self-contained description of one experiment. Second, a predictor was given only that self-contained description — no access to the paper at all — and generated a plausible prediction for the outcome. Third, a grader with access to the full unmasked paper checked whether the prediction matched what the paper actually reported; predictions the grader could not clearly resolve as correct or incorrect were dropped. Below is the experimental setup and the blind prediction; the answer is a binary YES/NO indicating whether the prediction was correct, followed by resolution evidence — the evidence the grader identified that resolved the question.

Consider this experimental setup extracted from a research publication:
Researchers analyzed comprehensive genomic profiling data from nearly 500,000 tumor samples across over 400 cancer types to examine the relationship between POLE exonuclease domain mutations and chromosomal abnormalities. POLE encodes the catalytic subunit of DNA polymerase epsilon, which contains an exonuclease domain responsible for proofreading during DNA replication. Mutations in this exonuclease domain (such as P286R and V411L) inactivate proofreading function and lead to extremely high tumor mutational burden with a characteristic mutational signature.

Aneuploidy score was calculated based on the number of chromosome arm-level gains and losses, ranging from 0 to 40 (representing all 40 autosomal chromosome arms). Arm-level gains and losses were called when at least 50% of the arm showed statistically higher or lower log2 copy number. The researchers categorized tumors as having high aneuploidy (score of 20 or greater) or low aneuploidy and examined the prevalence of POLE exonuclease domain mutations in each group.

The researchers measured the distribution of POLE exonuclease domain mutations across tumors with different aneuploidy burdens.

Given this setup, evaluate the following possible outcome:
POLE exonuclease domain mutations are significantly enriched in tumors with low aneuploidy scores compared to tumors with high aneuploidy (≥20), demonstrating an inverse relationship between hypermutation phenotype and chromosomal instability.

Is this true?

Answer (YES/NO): YES